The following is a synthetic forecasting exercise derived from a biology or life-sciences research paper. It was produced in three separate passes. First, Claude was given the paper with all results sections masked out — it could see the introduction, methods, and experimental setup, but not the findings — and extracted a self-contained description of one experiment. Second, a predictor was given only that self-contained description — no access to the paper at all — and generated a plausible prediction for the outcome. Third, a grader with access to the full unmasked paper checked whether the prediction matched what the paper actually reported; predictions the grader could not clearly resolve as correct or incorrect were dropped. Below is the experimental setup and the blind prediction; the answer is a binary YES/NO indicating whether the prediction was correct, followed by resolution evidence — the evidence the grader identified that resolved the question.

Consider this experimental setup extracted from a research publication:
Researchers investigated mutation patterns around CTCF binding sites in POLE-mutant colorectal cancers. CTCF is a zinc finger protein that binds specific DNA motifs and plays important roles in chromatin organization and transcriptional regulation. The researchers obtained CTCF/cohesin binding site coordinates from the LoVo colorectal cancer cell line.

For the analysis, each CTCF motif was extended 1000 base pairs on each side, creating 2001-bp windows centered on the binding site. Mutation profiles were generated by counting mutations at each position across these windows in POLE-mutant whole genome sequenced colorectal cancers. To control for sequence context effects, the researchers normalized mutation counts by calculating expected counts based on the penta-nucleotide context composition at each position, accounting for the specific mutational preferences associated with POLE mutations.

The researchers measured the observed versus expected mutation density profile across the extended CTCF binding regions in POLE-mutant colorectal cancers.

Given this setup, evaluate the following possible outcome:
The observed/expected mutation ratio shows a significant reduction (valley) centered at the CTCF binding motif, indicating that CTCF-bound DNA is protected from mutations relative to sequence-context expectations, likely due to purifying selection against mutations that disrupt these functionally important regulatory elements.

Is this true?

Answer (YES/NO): YES